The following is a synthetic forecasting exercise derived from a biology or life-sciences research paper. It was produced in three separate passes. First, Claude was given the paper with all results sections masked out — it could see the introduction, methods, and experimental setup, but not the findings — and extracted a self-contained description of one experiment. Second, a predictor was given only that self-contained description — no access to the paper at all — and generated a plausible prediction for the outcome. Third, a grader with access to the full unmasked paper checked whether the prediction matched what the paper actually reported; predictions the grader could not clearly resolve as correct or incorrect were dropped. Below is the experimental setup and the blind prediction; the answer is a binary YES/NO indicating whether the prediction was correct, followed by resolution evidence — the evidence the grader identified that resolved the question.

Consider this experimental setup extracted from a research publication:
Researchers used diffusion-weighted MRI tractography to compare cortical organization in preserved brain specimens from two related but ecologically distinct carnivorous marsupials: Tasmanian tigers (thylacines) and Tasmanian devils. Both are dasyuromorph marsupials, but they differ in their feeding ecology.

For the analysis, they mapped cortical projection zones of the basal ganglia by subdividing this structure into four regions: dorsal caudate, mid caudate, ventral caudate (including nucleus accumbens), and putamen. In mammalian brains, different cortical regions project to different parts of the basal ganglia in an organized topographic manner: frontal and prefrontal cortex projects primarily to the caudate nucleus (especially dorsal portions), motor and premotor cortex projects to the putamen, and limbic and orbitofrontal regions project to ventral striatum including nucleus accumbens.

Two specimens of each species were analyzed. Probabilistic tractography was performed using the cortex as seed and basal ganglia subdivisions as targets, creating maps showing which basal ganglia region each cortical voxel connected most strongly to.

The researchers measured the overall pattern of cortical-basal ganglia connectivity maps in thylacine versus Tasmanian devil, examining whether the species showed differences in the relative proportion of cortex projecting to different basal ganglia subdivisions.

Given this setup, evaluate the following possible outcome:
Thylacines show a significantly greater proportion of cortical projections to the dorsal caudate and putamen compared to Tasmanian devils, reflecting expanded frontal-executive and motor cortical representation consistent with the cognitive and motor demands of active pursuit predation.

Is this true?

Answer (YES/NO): NO